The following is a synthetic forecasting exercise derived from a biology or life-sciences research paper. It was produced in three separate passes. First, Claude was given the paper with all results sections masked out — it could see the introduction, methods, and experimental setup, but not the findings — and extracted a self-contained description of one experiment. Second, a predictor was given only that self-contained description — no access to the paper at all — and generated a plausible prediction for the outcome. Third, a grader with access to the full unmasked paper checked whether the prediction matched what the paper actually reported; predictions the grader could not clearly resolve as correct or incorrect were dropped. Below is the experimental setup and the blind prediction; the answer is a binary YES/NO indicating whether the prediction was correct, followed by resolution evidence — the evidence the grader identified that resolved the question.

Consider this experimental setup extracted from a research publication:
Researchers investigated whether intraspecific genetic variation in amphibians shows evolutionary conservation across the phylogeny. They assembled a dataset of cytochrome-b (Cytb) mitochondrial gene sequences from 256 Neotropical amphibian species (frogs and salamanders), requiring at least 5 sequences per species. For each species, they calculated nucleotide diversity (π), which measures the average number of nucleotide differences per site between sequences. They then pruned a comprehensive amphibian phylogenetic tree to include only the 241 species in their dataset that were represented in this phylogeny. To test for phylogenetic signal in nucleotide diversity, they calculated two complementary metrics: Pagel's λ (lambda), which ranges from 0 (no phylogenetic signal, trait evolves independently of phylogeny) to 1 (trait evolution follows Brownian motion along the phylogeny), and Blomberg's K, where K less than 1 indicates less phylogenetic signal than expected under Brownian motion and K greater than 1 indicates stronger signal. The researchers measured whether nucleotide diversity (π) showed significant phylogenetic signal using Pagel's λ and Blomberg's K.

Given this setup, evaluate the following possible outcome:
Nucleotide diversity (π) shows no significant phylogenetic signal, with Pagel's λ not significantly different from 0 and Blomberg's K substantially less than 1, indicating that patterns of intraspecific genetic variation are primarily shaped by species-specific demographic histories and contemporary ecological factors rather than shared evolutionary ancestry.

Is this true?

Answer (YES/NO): NO